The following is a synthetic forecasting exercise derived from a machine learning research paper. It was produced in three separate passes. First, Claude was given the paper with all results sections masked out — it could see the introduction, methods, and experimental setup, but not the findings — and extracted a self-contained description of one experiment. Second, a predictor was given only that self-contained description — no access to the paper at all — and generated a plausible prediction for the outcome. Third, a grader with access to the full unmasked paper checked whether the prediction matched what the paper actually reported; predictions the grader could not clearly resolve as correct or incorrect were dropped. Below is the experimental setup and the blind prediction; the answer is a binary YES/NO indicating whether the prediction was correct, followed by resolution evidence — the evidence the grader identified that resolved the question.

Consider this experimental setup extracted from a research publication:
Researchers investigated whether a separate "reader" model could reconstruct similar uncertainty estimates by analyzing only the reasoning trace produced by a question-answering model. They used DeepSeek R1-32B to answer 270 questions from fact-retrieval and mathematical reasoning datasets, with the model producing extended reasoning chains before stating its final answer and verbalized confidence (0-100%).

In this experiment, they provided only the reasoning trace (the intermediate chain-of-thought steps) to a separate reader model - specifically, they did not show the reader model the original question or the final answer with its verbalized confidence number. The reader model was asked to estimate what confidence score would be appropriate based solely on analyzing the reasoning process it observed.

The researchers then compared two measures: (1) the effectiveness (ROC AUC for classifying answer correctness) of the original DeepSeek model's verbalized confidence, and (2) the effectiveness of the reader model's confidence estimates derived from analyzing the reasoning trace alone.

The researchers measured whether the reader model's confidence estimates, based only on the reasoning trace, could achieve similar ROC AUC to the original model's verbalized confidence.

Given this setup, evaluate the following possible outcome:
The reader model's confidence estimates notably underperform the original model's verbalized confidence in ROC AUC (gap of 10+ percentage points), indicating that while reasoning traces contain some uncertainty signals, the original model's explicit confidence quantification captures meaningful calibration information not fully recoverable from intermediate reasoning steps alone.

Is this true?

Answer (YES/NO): NO